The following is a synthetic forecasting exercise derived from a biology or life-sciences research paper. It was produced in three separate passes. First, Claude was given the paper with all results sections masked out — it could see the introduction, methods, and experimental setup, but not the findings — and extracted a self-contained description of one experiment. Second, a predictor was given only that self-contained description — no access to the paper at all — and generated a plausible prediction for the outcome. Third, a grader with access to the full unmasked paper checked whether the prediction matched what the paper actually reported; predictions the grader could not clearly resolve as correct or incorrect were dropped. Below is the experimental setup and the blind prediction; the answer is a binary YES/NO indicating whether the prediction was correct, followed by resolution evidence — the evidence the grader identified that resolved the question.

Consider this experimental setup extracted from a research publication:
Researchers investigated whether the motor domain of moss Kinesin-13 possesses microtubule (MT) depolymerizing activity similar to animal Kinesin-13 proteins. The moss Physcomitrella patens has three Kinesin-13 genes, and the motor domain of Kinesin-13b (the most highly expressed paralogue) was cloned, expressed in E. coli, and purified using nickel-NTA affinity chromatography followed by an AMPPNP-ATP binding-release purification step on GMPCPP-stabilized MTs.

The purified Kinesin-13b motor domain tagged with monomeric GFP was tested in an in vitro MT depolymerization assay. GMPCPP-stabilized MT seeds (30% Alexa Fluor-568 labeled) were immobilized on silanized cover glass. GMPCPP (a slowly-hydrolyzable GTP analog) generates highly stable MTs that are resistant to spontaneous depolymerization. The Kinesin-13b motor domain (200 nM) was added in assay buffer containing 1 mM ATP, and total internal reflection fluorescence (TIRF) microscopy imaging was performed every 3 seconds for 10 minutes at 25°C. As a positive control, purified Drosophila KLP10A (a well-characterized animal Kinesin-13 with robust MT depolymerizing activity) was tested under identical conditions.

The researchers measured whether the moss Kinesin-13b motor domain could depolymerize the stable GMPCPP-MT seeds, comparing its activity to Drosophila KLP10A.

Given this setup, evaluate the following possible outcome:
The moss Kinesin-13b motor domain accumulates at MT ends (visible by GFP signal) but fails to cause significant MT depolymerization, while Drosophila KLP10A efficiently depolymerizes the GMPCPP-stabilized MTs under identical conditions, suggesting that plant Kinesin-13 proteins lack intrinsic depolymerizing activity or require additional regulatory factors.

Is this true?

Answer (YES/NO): NO